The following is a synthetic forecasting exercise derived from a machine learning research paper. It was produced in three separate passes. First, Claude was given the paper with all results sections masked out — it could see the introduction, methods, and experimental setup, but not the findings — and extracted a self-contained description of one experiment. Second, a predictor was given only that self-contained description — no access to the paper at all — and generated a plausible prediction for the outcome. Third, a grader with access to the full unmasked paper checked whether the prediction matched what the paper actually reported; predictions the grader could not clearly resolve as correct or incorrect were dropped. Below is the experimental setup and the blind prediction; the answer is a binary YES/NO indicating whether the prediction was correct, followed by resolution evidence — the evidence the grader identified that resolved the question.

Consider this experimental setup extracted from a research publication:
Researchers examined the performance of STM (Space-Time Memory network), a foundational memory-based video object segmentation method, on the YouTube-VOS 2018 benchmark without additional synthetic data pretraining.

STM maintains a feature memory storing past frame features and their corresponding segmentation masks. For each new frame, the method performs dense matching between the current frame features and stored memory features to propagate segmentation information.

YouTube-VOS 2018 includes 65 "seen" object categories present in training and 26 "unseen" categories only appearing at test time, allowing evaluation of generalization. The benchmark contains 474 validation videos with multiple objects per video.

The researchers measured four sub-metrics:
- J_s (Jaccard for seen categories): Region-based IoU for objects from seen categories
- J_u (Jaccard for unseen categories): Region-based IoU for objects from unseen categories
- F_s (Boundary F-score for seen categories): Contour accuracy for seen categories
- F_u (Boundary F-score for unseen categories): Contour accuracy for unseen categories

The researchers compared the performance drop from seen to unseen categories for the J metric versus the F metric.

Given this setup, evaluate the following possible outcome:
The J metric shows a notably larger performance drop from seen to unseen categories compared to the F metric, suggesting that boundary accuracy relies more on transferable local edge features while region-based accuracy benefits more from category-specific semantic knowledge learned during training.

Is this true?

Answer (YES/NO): YES